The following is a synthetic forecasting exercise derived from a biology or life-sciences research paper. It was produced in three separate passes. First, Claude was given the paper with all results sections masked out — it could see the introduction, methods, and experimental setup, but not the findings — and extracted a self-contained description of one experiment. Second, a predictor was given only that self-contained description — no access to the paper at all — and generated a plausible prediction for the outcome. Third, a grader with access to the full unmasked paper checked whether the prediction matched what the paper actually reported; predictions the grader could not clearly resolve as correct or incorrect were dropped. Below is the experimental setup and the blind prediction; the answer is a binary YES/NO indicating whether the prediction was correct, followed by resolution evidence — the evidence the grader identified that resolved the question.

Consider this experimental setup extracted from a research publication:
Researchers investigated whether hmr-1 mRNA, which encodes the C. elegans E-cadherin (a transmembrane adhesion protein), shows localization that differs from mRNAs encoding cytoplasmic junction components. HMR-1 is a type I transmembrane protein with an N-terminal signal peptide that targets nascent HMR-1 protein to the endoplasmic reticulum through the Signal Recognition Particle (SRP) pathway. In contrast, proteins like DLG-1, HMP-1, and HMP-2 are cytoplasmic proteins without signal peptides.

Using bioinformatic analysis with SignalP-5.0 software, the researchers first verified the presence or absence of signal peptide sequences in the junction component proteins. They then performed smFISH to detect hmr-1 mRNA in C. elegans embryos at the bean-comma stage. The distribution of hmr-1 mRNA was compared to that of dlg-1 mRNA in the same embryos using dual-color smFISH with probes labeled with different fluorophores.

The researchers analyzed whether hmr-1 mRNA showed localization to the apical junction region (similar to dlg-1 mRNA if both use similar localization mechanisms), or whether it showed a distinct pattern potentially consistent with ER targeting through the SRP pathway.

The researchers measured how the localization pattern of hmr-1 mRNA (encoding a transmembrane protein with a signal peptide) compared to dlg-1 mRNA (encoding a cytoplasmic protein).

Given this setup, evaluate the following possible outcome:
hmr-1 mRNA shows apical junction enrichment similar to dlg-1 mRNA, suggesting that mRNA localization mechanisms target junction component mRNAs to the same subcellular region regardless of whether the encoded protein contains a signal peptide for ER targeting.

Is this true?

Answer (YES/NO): NO